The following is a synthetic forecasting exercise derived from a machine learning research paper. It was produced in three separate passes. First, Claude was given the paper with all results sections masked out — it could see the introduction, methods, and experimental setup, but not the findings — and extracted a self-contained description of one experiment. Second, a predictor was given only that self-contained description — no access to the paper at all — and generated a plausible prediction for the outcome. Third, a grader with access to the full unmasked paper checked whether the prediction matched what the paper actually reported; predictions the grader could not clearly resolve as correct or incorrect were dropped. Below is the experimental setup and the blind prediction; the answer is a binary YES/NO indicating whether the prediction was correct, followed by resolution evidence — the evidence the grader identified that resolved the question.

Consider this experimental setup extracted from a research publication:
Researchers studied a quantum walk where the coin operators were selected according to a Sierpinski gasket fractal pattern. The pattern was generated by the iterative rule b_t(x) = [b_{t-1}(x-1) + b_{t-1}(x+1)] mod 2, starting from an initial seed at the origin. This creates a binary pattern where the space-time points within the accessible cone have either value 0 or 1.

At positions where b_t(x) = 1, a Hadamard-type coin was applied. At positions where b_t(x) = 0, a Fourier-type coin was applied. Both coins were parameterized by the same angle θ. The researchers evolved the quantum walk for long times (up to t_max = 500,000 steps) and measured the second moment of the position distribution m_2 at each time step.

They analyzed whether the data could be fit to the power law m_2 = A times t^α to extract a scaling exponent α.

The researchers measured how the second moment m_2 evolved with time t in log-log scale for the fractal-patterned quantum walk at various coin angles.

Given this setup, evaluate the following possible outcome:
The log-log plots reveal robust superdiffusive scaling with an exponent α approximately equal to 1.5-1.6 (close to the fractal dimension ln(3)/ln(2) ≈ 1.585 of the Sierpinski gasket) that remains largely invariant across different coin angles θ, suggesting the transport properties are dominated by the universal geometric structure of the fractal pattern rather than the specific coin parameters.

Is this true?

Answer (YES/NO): NO